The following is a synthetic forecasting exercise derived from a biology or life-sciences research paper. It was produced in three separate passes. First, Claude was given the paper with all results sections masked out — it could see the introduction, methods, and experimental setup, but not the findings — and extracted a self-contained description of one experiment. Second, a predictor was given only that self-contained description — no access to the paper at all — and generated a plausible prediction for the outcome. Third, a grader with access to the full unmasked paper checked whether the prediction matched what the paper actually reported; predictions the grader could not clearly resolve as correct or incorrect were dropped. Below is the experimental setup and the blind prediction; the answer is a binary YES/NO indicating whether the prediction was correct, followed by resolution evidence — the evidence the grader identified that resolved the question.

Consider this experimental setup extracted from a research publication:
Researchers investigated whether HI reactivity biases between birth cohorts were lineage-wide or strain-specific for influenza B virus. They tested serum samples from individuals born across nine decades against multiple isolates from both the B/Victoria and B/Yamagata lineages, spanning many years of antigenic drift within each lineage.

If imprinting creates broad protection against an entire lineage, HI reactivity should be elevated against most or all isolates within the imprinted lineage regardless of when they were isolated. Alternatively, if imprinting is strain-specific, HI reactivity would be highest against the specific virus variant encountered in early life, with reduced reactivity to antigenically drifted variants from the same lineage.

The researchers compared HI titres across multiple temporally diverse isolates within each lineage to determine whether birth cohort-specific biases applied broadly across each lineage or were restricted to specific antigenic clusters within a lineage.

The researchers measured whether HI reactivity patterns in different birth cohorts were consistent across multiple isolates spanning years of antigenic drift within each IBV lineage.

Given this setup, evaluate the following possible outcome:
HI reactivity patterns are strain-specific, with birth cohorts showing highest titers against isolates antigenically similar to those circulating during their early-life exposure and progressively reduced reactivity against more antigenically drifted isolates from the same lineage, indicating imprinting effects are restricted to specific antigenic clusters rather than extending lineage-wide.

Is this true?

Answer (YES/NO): NO